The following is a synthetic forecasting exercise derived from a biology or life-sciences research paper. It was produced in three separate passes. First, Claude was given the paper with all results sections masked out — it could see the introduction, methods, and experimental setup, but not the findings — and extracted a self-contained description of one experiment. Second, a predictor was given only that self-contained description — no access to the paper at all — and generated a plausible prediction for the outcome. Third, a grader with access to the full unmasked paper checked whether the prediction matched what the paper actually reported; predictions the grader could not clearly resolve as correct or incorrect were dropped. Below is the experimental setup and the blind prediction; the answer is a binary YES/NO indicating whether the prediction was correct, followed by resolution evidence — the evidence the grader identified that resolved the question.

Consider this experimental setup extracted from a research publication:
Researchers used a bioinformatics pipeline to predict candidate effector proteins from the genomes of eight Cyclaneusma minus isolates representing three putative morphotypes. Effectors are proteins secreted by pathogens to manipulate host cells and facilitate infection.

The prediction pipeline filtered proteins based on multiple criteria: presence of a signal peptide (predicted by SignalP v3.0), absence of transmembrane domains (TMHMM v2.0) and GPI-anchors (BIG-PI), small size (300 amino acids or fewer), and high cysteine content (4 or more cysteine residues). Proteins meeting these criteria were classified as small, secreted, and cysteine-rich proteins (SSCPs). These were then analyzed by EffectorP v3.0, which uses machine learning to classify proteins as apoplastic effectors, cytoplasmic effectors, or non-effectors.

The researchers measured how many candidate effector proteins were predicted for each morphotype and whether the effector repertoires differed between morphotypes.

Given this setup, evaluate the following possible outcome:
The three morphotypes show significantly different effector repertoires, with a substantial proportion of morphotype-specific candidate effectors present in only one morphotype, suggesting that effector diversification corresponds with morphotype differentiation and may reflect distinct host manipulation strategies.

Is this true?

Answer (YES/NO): NO